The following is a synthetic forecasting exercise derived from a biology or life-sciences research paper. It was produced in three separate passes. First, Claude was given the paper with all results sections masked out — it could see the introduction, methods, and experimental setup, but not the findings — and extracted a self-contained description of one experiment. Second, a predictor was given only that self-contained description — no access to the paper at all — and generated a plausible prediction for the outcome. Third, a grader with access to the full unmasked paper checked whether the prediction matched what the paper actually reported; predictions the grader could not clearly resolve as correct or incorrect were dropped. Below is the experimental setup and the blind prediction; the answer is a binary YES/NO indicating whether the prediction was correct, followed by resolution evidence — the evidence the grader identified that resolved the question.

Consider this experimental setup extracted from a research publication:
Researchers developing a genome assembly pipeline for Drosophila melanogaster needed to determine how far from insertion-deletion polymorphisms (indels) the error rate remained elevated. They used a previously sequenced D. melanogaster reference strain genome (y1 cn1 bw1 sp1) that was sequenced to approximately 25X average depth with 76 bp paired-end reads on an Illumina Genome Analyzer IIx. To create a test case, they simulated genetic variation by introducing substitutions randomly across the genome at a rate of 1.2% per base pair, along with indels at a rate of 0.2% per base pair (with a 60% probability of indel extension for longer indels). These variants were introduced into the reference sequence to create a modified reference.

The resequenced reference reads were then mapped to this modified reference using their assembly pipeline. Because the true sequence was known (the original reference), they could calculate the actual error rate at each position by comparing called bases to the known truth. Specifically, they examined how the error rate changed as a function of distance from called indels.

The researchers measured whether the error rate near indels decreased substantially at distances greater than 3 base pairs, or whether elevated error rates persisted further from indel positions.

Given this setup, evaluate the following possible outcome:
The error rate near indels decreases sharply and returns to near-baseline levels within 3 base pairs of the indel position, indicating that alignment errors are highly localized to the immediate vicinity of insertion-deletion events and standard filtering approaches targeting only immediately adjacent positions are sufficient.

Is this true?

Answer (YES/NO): YES